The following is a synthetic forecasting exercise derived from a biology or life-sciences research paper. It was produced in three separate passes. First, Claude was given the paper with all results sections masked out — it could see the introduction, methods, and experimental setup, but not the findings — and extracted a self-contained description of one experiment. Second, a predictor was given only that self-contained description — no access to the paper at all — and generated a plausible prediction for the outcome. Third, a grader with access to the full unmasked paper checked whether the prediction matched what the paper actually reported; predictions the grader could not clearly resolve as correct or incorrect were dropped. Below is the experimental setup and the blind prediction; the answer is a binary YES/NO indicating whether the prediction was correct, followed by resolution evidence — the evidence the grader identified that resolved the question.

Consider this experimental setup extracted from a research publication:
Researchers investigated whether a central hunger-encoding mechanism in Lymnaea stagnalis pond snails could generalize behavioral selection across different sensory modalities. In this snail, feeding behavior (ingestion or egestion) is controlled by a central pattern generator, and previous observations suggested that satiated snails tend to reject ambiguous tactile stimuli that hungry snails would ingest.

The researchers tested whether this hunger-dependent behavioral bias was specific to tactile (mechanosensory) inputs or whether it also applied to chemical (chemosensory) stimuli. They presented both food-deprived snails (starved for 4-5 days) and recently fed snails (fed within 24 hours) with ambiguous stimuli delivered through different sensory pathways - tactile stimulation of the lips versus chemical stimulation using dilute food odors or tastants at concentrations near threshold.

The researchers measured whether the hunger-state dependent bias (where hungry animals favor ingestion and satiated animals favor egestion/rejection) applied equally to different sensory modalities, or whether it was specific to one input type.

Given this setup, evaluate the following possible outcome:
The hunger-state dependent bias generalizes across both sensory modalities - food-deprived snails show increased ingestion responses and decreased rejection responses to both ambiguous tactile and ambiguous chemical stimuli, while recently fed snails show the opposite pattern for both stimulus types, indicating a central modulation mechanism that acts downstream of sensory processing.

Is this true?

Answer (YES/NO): YES